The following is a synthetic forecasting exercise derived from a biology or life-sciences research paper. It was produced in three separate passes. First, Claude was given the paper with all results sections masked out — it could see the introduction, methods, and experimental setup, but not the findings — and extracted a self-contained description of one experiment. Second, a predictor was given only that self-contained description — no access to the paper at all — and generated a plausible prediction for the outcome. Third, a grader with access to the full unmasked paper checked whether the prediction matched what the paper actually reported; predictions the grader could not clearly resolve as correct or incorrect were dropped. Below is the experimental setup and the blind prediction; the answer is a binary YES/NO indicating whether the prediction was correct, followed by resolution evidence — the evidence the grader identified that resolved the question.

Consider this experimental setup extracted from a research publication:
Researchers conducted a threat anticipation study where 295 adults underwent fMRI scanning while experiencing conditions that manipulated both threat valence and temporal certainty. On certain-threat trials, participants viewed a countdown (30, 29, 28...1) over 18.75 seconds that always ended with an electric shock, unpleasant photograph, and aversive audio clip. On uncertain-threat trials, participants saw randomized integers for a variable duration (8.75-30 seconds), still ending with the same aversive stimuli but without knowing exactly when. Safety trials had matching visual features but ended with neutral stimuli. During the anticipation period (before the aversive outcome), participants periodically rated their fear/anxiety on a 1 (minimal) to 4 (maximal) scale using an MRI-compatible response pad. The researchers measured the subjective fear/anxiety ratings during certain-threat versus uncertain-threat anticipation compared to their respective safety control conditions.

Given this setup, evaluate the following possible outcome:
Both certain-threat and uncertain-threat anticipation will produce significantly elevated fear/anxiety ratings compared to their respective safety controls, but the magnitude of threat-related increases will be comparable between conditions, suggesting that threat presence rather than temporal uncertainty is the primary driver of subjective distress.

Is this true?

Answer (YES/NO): NO